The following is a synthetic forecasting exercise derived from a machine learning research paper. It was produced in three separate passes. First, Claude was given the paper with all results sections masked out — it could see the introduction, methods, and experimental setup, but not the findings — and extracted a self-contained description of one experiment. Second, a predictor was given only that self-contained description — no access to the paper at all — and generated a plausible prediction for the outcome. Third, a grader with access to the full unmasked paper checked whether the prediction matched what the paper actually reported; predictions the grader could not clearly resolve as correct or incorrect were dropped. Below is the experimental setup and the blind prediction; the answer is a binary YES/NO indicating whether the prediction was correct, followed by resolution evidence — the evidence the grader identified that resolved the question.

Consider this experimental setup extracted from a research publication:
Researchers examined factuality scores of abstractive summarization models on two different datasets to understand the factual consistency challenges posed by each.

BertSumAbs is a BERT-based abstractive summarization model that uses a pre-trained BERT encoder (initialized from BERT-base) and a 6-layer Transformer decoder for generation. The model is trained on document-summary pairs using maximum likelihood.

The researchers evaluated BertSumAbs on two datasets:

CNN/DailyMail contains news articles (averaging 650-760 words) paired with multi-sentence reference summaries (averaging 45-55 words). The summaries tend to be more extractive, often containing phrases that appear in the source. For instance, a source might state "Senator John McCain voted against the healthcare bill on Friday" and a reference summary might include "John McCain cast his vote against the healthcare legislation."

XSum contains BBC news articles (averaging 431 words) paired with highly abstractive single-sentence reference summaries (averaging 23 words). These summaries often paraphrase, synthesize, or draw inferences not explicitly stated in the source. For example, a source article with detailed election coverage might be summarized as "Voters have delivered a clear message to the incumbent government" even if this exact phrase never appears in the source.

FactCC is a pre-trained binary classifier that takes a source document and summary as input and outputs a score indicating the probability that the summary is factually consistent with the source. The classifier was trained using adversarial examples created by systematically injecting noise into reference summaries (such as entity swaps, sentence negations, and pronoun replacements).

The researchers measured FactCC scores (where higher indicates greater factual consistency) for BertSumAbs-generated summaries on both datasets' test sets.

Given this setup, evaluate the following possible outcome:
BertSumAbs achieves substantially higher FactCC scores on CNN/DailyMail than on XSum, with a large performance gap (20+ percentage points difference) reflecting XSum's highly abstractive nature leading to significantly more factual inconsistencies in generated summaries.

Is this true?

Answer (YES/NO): YES